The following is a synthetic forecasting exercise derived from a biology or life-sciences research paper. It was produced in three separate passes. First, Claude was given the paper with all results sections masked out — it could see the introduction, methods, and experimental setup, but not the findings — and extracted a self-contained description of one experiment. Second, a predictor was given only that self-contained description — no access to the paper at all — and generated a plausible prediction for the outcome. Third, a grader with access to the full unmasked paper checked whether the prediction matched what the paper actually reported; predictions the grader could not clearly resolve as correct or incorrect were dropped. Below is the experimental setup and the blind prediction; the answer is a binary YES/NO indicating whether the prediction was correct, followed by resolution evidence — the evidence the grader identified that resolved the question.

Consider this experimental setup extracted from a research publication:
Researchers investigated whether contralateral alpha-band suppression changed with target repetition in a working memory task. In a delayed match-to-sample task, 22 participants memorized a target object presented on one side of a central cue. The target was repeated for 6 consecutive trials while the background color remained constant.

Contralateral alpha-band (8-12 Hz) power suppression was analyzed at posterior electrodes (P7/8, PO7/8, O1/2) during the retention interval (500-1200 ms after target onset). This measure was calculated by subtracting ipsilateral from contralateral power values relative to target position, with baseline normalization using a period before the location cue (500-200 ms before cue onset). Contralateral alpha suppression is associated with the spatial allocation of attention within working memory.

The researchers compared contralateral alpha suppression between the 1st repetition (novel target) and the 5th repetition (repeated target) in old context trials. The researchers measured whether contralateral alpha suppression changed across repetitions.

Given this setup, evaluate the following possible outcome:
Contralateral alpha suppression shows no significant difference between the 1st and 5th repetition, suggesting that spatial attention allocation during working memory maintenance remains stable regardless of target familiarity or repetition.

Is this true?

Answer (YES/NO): YES